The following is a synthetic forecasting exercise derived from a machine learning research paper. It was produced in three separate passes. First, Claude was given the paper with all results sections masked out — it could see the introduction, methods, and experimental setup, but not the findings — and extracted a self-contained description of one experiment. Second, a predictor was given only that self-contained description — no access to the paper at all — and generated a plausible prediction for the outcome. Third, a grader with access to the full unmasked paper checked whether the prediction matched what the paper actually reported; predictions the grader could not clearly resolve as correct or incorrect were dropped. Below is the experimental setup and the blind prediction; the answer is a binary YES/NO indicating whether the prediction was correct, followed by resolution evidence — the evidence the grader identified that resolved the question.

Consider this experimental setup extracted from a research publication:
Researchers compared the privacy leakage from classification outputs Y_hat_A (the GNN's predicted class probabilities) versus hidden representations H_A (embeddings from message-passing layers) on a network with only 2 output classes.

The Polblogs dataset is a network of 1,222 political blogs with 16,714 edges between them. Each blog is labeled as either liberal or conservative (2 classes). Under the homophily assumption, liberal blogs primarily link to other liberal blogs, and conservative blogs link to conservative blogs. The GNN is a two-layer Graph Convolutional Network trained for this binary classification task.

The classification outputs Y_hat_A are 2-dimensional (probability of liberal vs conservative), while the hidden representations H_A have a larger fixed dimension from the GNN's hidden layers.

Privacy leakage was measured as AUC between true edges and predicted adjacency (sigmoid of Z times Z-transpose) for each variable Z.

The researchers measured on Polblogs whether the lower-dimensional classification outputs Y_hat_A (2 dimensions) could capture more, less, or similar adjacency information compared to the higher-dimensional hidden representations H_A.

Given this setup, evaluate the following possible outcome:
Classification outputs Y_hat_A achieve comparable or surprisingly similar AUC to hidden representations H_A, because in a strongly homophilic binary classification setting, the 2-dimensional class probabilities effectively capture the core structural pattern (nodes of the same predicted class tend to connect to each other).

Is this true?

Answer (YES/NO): YES